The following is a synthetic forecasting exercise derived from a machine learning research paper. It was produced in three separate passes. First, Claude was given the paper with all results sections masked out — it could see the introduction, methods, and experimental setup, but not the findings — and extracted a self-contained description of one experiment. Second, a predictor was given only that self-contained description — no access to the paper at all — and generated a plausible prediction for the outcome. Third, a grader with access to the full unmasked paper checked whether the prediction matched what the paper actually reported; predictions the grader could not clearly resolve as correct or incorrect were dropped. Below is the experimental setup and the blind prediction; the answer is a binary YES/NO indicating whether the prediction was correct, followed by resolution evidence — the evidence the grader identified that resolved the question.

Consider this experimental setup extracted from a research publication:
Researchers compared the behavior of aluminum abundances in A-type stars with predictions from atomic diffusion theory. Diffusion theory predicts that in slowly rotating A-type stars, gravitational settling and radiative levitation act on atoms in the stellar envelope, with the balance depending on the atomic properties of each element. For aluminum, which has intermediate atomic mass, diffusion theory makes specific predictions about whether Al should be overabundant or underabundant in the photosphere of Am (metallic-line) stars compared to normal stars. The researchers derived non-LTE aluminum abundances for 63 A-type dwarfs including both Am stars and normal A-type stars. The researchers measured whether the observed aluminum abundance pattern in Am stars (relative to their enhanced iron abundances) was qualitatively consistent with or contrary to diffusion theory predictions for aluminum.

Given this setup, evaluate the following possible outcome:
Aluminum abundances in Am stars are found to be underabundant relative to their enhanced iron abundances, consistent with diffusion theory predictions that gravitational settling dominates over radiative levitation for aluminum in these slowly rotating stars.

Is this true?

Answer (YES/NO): NO